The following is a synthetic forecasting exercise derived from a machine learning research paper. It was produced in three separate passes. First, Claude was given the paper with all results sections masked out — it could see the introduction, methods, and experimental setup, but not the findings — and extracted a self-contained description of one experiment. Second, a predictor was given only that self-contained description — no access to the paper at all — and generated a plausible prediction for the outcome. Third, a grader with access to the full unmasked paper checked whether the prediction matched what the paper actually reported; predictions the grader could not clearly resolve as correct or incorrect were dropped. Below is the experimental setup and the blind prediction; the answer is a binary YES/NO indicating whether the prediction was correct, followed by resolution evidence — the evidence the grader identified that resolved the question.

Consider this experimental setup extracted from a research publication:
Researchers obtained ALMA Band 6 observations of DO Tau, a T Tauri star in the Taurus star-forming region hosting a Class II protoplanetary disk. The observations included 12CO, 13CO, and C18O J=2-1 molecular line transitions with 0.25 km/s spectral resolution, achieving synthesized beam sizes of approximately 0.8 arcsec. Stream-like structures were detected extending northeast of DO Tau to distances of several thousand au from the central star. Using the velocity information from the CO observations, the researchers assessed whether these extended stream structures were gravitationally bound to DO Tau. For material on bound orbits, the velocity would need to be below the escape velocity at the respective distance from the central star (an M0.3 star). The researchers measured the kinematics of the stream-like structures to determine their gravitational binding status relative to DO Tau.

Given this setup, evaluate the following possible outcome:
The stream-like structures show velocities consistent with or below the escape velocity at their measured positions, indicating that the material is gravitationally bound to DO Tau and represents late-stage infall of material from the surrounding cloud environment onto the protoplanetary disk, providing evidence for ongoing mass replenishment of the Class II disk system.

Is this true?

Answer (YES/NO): NO